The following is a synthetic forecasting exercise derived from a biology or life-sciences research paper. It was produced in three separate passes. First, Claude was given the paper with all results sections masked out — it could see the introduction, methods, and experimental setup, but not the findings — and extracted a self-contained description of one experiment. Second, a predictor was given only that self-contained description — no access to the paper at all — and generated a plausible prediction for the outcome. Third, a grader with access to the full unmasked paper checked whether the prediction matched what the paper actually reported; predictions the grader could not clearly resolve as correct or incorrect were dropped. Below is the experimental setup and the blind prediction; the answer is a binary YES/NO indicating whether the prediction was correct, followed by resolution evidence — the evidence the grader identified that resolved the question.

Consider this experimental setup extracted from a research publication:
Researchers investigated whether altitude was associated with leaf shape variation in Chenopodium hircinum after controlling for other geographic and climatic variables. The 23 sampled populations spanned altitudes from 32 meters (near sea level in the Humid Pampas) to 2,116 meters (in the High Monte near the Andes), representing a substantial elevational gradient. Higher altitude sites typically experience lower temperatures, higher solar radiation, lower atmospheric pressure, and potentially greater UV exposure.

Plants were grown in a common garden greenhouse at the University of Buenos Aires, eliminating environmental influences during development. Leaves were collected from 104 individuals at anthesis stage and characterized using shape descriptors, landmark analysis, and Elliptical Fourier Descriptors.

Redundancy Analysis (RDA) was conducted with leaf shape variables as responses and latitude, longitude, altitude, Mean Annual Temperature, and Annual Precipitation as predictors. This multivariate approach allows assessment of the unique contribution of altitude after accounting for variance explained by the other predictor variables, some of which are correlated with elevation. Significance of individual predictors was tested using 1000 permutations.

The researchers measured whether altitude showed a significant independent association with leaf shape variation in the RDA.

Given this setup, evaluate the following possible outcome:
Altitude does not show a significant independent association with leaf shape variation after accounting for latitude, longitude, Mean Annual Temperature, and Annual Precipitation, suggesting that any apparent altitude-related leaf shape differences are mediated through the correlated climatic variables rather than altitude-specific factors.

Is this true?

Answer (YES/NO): NO